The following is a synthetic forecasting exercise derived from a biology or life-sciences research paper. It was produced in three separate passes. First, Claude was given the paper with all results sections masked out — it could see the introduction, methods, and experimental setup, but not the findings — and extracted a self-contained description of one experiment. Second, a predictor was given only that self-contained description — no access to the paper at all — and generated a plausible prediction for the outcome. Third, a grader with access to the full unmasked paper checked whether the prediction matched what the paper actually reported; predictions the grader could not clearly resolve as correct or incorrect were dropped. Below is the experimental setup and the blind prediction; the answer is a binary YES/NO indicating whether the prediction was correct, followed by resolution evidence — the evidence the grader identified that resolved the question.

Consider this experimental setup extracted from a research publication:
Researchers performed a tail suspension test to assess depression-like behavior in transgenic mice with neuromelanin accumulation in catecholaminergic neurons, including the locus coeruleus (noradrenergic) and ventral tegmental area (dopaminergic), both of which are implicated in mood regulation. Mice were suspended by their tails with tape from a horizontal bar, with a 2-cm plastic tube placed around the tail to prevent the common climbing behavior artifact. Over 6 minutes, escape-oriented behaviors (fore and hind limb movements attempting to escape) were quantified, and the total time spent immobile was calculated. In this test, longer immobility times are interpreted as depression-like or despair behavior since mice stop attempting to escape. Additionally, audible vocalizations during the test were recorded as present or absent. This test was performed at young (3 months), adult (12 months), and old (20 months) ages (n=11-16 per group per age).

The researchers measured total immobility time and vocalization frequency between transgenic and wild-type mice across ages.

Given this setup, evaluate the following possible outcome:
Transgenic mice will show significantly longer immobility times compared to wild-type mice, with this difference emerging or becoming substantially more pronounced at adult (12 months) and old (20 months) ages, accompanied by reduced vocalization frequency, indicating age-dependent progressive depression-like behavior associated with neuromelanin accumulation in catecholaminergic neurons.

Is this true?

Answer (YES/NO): NO